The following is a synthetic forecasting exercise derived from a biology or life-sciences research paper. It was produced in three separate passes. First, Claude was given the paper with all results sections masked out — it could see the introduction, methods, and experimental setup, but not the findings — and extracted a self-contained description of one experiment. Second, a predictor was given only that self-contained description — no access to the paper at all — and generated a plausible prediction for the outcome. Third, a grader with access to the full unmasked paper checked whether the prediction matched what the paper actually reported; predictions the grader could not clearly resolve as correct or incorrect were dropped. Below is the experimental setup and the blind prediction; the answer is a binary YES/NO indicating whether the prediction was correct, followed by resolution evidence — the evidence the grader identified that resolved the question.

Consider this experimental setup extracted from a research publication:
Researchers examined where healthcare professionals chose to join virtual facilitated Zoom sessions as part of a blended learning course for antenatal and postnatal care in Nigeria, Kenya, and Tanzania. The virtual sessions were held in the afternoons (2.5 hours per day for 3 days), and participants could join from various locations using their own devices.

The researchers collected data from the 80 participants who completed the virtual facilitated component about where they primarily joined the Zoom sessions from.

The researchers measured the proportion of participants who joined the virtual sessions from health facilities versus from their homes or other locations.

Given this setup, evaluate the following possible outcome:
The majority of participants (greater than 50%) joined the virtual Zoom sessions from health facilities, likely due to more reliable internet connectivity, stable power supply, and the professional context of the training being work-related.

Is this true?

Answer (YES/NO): YES